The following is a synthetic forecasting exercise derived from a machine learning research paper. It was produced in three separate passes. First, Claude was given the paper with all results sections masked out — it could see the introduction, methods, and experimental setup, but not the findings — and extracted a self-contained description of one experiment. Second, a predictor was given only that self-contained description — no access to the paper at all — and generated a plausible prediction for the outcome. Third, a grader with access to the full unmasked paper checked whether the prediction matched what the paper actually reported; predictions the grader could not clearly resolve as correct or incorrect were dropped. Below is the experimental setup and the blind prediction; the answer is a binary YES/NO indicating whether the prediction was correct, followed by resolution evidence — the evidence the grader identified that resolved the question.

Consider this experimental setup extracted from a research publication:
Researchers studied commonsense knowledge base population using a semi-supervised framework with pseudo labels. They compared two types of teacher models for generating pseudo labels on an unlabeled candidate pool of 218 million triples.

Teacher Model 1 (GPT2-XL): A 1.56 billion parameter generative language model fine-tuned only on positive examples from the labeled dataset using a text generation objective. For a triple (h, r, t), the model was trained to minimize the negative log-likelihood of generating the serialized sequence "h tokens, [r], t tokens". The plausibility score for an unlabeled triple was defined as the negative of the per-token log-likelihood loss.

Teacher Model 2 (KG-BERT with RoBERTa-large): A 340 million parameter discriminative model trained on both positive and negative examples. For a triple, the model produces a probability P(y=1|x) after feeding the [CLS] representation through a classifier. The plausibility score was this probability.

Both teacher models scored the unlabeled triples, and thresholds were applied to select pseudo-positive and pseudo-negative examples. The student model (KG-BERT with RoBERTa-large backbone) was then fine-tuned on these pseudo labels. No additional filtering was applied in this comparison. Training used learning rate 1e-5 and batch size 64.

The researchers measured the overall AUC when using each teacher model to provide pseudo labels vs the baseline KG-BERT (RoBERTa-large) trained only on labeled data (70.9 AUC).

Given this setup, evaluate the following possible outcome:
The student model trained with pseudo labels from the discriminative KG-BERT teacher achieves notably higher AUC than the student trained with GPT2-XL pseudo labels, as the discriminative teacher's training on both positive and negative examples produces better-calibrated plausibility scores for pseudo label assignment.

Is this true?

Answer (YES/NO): NO